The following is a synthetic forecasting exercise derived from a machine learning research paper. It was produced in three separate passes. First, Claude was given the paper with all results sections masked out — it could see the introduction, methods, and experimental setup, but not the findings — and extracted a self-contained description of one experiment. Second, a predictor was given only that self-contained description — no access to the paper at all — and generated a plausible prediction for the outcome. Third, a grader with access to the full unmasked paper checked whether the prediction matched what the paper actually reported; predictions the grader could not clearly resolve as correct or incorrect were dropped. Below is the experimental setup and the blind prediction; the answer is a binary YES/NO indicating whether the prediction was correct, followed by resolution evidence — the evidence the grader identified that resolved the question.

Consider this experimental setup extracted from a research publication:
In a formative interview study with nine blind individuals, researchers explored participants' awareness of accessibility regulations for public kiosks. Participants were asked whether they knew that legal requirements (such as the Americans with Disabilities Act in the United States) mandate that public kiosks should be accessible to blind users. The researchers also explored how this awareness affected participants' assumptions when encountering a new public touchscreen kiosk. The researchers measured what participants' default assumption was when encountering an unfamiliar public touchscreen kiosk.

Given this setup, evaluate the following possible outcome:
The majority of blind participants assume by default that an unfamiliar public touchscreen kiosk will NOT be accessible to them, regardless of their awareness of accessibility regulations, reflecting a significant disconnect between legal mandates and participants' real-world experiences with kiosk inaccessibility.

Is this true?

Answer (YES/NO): YES